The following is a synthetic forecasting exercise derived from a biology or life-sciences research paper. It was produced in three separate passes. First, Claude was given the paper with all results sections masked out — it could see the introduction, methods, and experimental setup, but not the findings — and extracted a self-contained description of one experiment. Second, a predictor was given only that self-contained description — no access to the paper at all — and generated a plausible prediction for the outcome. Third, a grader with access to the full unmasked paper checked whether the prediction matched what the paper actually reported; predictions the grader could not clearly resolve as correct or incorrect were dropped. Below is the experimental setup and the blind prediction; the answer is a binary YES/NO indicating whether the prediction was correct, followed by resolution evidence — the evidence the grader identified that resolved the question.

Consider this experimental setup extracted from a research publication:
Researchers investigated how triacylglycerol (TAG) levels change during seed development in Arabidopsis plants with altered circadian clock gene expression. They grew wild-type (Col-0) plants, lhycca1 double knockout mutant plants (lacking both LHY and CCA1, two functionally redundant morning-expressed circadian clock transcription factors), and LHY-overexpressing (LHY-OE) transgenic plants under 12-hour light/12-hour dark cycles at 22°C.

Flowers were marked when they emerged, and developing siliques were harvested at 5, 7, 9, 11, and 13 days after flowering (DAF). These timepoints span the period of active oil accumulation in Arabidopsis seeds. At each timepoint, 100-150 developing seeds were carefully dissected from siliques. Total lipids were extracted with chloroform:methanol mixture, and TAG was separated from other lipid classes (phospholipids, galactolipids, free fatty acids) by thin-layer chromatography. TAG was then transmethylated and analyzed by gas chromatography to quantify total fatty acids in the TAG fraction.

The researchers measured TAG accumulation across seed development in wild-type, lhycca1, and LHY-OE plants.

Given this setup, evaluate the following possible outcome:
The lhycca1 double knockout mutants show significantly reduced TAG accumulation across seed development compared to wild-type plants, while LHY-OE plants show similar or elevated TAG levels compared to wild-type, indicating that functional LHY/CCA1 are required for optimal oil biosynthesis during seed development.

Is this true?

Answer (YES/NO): YES